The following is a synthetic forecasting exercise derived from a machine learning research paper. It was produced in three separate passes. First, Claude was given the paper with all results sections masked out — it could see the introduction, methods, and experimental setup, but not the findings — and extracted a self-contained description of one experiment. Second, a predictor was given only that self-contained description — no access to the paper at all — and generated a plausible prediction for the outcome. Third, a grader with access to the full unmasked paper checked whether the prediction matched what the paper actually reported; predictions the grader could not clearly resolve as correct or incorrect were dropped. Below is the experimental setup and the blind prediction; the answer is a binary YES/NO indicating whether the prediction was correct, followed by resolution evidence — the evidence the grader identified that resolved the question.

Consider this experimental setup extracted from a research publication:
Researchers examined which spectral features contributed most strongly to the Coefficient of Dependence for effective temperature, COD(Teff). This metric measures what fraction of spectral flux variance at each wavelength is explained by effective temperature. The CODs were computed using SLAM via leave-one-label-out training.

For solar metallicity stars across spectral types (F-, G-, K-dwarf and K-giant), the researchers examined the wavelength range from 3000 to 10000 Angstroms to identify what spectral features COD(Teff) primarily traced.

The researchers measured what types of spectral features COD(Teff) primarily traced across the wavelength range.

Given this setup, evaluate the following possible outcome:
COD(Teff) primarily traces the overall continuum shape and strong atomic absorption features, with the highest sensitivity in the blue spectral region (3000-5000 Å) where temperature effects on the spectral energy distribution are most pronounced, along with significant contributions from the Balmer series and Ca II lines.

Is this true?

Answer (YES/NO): NO